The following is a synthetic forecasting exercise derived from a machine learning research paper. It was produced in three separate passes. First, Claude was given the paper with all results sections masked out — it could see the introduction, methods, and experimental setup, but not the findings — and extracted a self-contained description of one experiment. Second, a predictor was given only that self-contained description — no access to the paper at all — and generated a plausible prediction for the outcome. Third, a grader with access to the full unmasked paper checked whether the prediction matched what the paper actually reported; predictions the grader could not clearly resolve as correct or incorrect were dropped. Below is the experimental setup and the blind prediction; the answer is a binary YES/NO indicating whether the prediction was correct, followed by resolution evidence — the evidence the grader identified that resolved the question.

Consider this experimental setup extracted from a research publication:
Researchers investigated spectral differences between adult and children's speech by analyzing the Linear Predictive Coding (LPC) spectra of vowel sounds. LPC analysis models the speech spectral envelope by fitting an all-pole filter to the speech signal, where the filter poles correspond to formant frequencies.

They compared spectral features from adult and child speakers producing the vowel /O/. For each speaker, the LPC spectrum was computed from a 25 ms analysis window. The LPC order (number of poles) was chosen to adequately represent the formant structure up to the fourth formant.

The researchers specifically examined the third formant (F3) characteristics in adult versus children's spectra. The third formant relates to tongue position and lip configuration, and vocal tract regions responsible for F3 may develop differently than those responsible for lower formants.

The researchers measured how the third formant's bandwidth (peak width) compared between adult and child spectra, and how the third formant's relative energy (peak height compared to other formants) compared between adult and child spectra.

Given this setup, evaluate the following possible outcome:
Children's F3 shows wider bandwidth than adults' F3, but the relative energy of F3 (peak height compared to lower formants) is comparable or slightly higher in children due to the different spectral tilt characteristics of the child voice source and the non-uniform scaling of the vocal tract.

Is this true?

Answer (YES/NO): NO